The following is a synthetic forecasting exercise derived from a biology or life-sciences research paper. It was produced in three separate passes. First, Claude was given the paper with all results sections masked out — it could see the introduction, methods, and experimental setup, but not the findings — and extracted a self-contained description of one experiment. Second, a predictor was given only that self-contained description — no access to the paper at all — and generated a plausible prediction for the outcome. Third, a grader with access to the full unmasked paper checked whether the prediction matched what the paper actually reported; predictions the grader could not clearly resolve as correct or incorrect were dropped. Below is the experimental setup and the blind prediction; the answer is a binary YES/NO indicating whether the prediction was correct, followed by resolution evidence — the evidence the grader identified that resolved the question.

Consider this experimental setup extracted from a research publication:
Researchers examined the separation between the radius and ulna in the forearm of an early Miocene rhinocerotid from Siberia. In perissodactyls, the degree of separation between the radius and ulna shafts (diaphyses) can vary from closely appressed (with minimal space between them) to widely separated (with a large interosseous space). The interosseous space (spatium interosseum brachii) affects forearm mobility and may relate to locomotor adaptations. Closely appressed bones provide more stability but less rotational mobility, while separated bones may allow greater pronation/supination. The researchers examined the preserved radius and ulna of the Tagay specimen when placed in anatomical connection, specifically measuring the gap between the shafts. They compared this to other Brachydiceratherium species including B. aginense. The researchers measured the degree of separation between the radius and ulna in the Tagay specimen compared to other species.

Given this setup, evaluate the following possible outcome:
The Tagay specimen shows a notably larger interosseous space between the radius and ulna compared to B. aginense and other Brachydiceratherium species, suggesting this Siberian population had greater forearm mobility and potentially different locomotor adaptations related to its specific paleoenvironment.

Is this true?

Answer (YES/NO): NO